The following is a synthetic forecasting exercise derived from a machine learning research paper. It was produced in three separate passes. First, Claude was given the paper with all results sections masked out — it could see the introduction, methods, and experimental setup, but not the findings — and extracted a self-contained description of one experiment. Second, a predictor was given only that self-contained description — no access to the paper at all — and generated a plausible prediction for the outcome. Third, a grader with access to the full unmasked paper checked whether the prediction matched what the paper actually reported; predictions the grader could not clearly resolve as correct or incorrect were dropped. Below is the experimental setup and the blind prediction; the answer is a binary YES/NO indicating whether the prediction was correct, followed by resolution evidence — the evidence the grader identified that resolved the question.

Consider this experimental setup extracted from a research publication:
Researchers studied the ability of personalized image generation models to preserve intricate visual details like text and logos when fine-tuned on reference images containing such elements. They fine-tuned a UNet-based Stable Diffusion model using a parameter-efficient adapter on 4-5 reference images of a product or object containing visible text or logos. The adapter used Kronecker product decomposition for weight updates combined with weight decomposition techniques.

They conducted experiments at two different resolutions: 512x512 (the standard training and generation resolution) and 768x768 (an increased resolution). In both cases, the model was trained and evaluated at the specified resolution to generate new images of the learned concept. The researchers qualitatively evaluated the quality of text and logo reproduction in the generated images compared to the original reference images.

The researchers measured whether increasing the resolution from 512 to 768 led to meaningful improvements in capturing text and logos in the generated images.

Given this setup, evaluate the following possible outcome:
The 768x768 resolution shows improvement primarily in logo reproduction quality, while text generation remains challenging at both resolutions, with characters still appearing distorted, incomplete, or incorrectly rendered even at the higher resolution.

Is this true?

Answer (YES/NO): NO